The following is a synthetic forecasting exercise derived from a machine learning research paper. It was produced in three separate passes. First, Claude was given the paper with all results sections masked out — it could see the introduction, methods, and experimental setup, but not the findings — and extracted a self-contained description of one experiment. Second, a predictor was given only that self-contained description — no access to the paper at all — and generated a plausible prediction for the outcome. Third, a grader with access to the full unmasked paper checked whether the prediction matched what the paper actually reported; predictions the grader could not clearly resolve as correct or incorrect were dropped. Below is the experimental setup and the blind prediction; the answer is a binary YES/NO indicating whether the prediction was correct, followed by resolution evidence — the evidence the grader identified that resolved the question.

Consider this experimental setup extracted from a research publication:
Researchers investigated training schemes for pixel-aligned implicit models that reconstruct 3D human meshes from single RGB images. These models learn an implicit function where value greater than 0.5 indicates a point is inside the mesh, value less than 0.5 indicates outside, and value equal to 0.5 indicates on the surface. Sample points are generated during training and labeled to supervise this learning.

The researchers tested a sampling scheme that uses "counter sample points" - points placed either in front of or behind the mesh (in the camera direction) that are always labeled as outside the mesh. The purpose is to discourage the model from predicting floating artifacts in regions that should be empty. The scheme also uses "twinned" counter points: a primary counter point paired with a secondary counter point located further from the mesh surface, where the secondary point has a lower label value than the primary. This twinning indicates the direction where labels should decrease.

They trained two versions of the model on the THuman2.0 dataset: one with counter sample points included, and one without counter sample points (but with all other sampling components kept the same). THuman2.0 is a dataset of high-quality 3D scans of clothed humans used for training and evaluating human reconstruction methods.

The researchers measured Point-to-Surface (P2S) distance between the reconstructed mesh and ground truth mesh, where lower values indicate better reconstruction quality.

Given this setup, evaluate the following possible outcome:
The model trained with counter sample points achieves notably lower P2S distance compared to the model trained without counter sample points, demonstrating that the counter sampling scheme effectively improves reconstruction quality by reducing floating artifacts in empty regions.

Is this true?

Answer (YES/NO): YES